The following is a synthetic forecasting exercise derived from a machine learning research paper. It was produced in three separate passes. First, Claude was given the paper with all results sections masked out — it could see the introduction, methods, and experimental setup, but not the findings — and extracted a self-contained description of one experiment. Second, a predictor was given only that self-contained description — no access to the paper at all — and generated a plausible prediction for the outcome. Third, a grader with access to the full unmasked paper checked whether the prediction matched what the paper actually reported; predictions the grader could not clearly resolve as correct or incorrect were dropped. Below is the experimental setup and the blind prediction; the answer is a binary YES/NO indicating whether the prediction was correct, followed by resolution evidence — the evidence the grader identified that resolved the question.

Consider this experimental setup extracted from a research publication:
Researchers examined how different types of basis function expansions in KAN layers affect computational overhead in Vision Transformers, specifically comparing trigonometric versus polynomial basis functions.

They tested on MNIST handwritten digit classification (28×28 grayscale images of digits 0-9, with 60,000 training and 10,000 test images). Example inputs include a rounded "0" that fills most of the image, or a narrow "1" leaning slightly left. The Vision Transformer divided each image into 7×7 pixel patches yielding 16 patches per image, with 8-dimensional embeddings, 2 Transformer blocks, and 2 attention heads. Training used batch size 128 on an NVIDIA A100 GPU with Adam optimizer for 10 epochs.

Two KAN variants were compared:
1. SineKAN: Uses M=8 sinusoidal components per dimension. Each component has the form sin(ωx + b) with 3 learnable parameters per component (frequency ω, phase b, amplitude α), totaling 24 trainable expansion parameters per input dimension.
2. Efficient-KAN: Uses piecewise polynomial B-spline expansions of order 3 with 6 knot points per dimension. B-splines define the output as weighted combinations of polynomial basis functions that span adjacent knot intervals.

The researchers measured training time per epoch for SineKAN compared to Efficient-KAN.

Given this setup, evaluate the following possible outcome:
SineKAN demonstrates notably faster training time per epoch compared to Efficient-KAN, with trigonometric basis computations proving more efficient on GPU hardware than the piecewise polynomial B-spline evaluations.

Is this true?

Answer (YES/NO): YES